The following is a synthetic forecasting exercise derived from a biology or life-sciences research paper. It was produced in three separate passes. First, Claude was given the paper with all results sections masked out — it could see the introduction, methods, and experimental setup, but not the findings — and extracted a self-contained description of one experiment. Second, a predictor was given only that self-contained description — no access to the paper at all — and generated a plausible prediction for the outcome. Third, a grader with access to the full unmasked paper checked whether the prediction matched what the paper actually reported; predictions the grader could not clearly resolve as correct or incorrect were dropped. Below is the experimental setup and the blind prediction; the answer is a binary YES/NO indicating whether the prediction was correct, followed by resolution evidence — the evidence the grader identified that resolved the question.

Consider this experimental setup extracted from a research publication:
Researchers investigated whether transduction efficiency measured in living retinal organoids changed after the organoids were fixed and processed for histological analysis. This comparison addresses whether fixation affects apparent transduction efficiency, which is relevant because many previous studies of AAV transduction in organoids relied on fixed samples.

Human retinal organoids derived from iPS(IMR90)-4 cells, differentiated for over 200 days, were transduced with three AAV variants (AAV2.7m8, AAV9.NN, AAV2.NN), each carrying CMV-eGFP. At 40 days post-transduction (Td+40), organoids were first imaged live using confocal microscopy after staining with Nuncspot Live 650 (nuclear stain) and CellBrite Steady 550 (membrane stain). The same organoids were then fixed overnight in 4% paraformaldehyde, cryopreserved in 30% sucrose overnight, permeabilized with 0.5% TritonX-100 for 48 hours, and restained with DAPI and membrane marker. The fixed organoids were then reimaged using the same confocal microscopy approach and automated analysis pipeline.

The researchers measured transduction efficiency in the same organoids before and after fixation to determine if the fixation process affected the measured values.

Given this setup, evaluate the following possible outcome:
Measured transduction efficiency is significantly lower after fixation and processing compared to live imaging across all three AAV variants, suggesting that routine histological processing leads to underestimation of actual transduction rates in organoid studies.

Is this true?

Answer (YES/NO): NO